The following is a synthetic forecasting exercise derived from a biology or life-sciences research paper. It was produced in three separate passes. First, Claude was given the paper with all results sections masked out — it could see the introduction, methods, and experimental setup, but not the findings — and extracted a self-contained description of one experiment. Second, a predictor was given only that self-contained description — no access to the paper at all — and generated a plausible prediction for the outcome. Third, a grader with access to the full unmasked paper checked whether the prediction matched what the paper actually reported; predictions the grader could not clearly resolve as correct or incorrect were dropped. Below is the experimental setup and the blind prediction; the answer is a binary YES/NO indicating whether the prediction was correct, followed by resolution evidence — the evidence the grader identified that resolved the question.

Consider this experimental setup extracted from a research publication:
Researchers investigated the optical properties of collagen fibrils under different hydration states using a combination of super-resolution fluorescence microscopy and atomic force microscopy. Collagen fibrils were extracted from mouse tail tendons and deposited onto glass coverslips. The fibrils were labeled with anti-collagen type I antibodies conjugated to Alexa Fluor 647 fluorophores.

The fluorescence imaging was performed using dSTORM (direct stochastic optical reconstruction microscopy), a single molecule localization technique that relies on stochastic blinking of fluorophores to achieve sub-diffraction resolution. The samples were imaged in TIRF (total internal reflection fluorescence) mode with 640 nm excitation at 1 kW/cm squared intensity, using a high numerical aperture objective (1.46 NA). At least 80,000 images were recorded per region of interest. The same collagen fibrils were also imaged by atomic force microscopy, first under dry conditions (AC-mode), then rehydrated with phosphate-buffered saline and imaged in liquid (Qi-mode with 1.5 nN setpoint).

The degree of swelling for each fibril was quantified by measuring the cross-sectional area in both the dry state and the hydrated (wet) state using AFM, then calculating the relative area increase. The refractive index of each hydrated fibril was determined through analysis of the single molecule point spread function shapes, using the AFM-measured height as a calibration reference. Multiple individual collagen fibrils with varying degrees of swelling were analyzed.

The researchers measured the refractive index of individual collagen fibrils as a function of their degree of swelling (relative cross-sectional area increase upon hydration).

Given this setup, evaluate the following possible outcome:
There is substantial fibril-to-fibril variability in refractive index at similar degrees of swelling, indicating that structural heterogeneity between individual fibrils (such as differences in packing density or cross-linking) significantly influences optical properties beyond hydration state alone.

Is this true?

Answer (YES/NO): YES